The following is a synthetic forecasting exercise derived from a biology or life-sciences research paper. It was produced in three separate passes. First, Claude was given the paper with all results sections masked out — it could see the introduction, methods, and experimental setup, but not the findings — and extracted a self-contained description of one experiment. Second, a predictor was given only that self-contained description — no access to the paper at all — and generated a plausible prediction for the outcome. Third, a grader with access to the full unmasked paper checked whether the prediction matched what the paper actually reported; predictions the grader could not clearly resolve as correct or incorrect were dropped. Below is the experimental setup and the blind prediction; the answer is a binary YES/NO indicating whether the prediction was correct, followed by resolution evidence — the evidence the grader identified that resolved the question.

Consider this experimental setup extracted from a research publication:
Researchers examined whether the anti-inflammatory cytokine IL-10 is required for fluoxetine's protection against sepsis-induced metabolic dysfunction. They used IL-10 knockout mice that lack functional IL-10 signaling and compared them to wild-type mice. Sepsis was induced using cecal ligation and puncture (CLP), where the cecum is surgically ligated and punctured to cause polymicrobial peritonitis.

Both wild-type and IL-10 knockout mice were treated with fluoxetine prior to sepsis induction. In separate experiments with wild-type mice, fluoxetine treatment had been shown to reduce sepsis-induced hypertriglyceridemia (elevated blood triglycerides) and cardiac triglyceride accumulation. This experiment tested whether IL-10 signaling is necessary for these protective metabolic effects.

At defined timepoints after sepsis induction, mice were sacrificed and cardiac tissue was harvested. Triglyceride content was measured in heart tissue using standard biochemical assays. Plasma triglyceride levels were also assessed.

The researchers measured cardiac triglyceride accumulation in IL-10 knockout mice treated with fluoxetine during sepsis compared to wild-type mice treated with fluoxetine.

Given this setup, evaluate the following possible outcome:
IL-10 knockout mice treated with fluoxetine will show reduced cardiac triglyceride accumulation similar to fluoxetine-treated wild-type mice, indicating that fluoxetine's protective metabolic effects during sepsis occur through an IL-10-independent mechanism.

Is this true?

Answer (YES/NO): NO